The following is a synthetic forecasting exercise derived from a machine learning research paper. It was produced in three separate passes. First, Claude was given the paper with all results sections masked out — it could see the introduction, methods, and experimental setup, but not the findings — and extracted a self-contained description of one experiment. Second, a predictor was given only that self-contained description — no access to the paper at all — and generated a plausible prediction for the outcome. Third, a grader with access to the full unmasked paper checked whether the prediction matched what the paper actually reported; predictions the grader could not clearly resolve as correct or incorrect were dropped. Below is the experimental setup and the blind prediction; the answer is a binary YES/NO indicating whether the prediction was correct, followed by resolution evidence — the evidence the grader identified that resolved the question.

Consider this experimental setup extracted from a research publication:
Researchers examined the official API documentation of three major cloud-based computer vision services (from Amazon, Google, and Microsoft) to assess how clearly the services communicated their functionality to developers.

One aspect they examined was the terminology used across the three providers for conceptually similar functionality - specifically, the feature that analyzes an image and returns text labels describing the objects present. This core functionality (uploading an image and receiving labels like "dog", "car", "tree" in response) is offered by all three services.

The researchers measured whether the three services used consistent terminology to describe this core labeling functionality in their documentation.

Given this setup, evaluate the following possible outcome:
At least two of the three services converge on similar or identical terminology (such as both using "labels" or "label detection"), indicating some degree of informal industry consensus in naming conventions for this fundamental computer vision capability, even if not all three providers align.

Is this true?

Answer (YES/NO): NO